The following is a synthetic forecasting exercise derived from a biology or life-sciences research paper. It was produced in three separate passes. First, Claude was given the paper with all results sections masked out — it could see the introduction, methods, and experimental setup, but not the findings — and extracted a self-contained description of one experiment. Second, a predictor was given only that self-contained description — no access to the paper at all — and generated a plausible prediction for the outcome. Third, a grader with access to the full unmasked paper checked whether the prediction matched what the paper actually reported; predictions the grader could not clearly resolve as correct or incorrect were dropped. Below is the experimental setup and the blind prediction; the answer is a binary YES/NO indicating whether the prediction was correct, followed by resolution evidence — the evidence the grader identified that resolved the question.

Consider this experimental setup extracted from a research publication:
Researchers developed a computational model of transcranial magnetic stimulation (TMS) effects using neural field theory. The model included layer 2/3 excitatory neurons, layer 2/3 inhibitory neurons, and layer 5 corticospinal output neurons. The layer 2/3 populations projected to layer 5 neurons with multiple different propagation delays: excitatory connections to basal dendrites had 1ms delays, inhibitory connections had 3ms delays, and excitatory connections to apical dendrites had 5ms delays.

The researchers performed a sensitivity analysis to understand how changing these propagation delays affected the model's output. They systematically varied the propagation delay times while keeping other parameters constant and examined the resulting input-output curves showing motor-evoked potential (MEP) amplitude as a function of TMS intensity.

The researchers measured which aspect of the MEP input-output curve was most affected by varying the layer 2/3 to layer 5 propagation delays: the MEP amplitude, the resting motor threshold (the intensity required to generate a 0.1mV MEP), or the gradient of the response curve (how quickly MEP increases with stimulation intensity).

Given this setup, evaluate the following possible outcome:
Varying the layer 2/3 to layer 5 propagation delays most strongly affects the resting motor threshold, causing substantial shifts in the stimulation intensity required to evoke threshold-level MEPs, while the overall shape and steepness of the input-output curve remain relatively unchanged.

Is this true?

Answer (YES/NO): NO